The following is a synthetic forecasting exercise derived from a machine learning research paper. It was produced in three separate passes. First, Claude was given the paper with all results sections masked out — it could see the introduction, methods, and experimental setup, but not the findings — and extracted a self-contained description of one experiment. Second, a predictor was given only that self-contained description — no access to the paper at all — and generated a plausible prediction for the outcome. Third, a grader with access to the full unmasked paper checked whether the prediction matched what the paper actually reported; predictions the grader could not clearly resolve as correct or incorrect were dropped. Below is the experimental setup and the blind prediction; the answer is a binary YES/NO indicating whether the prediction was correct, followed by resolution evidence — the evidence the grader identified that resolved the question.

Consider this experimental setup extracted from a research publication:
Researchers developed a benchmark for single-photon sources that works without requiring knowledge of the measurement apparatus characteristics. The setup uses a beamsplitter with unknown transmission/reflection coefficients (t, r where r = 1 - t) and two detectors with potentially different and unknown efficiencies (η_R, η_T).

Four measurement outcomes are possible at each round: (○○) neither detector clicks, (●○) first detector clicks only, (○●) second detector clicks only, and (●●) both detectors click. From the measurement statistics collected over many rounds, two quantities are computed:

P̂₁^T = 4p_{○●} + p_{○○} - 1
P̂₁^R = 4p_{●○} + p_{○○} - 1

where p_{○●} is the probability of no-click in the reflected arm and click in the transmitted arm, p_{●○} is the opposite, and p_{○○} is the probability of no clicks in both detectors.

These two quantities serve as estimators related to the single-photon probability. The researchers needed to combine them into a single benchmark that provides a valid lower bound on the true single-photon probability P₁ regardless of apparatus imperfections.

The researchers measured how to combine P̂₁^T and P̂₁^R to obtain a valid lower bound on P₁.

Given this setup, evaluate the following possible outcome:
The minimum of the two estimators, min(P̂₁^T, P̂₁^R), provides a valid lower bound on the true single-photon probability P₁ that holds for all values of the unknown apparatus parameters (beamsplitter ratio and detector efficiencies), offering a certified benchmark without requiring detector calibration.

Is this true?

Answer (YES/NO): YES